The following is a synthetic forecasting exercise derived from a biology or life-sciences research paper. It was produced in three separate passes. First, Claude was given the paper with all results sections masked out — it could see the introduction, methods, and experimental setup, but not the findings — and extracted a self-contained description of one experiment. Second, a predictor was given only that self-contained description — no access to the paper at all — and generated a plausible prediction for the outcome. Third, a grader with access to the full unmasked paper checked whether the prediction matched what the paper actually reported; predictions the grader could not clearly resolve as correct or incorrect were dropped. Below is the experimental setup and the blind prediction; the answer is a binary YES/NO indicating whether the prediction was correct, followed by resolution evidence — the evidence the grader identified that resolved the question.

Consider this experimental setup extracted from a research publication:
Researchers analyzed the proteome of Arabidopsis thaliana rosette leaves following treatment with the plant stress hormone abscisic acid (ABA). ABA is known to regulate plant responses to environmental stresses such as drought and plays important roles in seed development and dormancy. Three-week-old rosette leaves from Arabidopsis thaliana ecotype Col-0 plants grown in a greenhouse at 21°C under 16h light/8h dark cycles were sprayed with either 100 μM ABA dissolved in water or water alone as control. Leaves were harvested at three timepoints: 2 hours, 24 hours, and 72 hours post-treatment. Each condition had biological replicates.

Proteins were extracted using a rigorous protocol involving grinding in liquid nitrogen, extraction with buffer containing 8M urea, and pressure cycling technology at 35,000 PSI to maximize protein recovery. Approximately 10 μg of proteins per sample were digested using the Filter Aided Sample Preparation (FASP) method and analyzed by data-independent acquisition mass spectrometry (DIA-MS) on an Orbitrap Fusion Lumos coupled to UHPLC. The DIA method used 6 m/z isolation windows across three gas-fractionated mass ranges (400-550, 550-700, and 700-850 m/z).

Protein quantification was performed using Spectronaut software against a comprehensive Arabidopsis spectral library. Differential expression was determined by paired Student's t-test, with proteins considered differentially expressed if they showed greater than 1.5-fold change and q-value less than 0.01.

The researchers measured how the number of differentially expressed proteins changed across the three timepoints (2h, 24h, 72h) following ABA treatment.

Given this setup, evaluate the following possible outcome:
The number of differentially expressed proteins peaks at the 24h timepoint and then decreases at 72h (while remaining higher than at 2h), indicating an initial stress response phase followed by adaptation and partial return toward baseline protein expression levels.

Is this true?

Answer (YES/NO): NO